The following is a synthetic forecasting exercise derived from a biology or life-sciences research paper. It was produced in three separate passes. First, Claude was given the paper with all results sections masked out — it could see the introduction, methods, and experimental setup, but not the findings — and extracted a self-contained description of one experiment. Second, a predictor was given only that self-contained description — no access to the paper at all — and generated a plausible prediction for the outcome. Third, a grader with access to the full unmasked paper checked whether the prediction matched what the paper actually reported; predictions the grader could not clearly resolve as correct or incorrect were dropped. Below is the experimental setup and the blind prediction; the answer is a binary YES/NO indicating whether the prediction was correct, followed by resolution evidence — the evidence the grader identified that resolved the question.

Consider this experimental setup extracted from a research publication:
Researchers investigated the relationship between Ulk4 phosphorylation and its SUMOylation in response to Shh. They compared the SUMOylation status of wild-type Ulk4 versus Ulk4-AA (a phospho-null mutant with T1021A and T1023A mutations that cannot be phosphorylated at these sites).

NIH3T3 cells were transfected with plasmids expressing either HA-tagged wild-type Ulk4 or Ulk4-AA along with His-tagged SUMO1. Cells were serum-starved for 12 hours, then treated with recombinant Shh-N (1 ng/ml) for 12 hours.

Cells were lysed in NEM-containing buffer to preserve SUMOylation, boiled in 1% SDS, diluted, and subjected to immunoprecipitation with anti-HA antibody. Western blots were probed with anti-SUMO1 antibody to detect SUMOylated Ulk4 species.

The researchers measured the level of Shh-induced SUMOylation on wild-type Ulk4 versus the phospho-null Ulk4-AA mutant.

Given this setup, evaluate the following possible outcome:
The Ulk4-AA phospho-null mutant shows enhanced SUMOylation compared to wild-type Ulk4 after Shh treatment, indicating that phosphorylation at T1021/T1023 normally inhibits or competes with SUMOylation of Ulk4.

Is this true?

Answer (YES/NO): NO